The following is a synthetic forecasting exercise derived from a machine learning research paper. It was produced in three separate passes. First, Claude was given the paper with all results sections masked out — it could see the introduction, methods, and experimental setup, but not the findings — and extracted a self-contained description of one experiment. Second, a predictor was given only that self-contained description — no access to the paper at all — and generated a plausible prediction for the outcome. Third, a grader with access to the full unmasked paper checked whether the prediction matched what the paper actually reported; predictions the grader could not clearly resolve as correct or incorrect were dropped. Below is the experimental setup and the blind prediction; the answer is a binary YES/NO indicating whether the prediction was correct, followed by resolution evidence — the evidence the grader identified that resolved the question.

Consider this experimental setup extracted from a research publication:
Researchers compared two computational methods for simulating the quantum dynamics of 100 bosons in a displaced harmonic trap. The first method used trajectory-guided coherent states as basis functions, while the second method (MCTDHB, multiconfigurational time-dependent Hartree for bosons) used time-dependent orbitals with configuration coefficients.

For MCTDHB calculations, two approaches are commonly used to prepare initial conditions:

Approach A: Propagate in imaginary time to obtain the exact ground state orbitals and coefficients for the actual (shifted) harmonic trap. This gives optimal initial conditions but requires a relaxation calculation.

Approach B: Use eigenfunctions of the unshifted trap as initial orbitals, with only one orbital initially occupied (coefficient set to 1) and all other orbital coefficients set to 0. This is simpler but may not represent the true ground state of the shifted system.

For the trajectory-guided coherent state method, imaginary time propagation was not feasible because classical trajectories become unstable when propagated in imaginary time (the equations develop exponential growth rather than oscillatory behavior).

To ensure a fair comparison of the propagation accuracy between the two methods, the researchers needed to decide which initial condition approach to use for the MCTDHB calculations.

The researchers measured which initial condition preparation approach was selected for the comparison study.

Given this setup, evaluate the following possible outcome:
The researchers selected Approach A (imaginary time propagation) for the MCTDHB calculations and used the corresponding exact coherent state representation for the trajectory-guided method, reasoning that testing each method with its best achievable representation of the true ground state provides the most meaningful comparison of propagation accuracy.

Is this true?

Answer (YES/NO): NO